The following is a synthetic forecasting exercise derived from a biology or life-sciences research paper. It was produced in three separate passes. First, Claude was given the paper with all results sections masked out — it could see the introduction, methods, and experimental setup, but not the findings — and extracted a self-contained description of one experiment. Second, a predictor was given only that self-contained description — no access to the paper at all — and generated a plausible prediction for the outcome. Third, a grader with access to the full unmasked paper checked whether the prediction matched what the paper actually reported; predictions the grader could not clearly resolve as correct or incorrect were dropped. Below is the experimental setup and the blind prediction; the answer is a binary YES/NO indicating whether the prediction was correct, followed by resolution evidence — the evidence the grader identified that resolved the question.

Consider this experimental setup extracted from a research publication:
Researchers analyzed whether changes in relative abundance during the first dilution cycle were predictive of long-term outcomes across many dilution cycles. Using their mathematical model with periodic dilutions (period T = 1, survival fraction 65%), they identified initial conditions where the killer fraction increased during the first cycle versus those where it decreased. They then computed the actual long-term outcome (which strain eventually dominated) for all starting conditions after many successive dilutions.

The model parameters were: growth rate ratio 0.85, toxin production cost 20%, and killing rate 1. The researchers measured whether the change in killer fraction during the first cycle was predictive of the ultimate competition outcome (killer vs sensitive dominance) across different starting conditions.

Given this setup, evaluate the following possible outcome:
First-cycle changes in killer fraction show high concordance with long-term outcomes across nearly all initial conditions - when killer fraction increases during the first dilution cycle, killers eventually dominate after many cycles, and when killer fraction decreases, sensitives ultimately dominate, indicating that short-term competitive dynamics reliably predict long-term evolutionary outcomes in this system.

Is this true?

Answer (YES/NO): NO